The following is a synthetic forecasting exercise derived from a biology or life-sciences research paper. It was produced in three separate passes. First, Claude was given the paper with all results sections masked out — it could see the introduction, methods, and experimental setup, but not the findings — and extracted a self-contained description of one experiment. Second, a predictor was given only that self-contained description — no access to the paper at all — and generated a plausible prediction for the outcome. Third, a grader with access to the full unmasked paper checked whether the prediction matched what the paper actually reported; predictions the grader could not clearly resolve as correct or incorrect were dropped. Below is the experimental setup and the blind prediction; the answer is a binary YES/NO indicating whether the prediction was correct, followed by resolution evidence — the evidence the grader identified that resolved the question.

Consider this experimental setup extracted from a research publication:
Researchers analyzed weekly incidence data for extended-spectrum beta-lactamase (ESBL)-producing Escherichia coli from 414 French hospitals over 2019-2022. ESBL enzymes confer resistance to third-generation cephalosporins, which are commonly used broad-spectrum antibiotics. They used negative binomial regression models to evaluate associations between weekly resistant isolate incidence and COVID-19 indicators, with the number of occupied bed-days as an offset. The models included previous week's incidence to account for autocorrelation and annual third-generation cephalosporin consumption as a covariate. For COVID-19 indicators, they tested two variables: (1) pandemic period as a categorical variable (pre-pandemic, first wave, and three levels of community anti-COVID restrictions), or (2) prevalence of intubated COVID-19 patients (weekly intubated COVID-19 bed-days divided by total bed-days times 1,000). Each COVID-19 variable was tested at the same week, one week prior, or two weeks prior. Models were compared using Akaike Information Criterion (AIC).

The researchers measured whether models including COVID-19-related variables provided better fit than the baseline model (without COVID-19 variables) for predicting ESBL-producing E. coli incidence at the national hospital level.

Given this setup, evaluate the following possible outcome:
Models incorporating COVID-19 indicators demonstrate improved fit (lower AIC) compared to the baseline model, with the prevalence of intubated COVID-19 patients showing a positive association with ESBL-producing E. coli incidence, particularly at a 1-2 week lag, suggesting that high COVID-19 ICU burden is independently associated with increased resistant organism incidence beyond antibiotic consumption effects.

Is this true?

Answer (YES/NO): NO